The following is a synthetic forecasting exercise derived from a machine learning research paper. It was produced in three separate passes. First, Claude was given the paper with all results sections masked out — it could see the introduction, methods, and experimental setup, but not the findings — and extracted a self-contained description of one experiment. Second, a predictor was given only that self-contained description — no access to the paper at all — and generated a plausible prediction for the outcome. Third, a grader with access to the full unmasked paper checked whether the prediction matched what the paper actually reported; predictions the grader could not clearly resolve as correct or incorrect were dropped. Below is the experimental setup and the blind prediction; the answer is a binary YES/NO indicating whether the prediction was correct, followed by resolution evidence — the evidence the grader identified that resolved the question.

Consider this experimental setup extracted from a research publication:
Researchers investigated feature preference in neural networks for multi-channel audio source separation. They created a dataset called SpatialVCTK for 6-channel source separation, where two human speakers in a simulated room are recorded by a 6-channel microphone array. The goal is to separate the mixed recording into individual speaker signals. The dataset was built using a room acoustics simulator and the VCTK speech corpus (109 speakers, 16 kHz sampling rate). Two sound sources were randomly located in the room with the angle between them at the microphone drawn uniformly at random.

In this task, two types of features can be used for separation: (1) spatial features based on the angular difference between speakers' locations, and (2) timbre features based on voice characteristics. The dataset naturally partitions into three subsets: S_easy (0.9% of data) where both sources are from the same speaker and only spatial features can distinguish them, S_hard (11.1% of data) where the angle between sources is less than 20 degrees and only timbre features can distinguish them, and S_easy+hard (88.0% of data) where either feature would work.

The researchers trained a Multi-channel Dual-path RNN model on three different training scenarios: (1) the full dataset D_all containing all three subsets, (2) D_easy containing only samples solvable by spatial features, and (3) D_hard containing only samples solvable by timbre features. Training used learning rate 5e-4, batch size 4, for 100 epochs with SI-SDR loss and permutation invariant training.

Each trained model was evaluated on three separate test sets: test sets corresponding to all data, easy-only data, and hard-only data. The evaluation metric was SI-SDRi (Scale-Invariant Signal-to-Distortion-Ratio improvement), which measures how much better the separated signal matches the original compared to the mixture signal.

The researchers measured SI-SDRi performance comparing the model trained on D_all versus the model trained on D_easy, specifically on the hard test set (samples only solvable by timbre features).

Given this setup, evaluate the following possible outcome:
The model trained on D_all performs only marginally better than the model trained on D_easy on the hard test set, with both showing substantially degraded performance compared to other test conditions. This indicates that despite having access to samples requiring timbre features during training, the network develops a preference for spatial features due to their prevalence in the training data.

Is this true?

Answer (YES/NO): YES